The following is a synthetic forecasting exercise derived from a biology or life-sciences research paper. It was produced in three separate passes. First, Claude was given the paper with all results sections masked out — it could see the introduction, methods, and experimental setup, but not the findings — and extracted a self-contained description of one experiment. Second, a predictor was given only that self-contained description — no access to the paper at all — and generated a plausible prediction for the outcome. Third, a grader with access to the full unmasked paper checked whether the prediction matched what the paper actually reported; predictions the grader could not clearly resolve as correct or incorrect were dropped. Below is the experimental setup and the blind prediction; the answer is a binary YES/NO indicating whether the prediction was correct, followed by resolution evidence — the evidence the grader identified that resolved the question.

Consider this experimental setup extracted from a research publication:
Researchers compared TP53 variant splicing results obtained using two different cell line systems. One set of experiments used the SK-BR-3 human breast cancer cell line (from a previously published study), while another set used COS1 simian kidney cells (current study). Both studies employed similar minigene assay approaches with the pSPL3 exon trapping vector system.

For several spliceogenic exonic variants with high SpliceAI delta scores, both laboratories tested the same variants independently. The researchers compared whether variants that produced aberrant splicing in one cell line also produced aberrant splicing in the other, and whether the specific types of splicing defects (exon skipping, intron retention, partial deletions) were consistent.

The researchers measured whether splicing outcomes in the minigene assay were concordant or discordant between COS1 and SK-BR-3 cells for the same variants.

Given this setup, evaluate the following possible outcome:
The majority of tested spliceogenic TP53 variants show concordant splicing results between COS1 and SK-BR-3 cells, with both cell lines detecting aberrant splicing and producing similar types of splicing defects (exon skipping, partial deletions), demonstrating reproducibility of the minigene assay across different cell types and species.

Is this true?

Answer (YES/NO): YES